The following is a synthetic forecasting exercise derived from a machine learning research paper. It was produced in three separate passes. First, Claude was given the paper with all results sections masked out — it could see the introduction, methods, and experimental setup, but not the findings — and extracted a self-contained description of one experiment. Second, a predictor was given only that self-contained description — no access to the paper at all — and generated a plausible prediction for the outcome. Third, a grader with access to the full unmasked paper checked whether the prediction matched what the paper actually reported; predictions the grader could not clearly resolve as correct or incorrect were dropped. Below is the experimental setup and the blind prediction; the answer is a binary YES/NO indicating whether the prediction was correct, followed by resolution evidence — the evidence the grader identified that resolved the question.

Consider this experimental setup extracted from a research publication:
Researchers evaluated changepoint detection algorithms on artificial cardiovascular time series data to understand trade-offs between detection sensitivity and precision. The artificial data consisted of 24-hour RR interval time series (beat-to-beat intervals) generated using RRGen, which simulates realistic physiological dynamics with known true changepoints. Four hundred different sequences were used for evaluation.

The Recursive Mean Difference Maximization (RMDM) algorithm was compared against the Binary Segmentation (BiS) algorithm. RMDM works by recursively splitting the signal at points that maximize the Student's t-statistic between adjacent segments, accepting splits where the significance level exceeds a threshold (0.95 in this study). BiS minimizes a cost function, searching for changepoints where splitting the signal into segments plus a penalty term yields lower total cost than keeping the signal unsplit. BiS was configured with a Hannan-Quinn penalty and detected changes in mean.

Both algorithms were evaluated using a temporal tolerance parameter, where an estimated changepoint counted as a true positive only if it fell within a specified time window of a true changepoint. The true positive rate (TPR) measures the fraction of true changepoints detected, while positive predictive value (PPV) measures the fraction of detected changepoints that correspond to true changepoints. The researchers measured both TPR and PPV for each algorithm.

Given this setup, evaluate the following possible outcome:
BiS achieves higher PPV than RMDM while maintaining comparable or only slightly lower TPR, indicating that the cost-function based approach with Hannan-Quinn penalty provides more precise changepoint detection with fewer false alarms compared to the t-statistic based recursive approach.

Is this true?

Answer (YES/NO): NO